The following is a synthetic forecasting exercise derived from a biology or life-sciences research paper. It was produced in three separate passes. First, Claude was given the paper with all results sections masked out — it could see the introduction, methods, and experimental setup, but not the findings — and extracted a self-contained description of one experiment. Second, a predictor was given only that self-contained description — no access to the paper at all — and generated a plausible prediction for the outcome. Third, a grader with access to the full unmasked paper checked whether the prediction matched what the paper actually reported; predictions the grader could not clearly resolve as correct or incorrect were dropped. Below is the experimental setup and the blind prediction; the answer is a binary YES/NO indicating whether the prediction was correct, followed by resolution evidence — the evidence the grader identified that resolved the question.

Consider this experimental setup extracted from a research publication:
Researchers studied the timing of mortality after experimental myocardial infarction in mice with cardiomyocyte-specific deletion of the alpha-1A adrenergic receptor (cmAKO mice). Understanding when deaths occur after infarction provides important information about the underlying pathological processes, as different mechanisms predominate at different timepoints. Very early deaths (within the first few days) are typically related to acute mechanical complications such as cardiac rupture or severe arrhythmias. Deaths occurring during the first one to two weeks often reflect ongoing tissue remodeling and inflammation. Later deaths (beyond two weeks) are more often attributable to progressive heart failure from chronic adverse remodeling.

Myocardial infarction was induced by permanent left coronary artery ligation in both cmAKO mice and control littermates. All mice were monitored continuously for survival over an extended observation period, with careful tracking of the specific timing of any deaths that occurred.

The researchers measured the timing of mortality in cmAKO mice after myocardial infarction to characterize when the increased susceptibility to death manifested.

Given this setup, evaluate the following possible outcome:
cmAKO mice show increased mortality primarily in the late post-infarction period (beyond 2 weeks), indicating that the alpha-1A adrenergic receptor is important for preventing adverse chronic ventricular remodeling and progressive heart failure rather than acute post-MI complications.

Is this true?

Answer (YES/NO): NO